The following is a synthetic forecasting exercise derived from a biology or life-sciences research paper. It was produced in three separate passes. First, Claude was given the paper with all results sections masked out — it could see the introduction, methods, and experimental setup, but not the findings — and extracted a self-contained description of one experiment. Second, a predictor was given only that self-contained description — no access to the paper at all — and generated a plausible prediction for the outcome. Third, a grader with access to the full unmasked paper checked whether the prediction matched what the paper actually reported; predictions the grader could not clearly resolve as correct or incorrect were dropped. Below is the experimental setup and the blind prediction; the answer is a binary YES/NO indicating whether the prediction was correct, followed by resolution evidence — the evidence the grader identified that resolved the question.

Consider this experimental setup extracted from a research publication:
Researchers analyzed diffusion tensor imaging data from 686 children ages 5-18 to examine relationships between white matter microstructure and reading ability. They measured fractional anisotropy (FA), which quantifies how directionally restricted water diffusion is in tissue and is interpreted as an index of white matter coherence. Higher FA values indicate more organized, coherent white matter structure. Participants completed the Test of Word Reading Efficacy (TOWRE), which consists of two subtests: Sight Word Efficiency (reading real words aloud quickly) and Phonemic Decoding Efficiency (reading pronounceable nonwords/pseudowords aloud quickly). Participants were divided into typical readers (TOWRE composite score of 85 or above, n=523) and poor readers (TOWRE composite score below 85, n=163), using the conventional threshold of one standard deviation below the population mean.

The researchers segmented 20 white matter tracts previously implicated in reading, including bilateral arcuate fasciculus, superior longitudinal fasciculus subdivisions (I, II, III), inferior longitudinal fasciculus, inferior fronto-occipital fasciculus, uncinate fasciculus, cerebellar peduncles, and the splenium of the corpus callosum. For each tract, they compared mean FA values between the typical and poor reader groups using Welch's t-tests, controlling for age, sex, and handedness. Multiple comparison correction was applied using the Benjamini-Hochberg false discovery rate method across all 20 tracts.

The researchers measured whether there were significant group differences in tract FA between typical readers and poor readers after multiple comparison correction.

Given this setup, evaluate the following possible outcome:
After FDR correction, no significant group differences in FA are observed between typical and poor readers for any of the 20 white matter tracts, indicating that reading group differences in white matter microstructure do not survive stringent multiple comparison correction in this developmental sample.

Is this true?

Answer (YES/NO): YES